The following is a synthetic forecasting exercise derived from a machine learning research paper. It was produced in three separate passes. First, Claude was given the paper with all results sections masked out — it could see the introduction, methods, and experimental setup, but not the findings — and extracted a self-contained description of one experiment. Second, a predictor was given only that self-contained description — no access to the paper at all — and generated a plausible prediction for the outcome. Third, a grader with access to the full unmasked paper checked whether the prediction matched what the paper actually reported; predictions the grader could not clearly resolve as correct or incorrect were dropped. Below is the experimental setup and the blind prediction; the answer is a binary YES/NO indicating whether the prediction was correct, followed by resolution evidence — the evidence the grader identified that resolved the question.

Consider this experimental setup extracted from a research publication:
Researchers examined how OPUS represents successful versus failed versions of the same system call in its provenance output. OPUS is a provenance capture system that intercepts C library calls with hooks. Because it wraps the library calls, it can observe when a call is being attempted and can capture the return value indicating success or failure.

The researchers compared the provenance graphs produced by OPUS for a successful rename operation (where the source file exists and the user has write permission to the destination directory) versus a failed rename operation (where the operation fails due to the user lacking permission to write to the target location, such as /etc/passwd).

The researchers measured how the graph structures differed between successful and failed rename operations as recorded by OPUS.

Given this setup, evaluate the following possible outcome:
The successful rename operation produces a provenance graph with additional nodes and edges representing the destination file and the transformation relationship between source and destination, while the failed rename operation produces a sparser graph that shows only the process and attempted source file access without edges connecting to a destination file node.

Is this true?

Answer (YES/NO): NO